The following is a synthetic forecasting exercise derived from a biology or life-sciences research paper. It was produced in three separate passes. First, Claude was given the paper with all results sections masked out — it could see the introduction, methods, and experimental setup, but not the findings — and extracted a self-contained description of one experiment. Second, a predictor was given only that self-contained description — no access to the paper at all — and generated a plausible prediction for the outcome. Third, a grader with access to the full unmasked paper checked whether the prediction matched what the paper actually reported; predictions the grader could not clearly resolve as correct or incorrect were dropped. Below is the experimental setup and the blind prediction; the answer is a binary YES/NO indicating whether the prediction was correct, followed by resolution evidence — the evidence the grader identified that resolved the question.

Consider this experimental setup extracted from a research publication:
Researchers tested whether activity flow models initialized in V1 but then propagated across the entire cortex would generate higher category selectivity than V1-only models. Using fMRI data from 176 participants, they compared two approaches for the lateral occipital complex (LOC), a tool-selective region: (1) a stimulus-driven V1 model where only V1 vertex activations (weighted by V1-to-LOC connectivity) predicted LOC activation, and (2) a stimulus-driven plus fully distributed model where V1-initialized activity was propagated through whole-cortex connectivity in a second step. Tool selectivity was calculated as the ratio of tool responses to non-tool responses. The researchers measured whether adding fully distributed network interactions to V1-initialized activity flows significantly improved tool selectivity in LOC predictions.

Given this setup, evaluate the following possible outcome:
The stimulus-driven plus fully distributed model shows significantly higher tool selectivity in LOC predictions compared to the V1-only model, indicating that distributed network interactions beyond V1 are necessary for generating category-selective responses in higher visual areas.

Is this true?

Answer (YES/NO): NO